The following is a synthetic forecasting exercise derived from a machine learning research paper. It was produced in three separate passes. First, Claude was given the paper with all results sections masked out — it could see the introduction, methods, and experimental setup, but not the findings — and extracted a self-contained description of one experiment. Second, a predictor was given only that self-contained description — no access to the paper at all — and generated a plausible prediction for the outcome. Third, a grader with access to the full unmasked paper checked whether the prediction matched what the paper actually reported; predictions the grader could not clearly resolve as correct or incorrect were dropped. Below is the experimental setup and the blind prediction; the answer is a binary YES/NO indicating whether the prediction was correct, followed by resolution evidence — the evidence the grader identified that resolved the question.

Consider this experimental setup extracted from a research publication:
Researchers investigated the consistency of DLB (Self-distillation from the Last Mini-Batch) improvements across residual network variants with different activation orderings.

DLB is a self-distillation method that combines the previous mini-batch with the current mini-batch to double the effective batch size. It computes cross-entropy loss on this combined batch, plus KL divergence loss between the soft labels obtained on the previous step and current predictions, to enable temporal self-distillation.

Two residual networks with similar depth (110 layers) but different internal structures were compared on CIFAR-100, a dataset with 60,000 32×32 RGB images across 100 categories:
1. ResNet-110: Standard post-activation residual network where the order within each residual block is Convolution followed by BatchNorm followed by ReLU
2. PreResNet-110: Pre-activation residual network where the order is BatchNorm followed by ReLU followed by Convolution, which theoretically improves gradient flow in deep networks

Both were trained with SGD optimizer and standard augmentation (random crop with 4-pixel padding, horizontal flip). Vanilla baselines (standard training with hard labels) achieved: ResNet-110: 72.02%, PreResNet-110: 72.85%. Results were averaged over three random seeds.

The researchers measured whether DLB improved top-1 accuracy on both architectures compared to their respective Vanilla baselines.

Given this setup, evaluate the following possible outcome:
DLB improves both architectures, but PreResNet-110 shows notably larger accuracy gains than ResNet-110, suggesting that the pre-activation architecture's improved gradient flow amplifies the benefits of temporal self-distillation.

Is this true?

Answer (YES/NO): NO